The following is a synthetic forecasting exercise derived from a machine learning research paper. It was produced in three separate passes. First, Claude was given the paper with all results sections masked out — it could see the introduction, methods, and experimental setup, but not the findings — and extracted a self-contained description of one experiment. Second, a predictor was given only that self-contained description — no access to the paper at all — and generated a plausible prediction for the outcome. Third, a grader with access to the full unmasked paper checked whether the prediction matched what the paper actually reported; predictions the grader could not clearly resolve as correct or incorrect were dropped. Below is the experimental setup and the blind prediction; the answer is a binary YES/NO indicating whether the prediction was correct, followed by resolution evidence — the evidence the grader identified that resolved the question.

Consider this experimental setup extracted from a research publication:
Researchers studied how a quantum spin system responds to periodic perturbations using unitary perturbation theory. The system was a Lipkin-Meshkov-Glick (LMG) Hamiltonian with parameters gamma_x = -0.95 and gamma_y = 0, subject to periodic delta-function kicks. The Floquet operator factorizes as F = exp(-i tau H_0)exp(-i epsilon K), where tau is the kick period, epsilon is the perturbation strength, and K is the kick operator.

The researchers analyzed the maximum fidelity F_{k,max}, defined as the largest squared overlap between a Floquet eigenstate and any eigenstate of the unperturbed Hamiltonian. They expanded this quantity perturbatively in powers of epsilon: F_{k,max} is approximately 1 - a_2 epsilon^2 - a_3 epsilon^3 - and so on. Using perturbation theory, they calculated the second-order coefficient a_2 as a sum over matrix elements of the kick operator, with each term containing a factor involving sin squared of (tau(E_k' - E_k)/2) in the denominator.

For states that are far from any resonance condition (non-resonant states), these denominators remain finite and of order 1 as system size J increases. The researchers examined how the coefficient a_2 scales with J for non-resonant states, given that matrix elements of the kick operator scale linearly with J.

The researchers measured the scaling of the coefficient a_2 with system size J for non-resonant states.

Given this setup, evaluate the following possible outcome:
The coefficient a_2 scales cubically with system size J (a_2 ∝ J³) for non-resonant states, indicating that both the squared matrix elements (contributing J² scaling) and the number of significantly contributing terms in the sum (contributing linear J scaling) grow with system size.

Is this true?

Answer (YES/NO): NO